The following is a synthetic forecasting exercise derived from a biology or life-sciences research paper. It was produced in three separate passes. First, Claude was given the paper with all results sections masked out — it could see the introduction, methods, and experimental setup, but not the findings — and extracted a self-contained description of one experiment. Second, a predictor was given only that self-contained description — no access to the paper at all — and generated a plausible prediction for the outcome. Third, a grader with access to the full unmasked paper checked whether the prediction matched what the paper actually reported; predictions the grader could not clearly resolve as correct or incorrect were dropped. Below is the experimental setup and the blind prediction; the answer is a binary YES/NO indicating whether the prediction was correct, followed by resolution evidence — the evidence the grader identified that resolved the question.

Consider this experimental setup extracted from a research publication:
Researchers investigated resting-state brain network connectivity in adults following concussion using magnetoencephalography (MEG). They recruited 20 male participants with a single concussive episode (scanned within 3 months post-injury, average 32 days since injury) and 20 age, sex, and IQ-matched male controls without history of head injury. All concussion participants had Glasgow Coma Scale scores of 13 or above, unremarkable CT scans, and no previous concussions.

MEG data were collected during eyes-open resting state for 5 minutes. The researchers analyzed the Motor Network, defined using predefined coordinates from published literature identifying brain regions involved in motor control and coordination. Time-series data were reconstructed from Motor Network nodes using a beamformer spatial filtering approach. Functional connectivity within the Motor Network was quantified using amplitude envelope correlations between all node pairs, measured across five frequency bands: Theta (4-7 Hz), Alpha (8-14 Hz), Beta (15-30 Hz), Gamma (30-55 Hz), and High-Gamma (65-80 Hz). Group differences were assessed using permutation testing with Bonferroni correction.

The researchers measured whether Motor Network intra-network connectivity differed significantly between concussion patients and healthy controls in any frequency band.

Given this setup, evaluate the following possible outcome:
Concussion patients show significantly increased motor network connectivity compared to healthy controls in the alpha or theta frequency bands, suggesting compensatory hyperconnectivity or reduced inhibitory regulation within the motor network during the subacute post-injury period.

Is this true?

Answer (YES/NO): YES